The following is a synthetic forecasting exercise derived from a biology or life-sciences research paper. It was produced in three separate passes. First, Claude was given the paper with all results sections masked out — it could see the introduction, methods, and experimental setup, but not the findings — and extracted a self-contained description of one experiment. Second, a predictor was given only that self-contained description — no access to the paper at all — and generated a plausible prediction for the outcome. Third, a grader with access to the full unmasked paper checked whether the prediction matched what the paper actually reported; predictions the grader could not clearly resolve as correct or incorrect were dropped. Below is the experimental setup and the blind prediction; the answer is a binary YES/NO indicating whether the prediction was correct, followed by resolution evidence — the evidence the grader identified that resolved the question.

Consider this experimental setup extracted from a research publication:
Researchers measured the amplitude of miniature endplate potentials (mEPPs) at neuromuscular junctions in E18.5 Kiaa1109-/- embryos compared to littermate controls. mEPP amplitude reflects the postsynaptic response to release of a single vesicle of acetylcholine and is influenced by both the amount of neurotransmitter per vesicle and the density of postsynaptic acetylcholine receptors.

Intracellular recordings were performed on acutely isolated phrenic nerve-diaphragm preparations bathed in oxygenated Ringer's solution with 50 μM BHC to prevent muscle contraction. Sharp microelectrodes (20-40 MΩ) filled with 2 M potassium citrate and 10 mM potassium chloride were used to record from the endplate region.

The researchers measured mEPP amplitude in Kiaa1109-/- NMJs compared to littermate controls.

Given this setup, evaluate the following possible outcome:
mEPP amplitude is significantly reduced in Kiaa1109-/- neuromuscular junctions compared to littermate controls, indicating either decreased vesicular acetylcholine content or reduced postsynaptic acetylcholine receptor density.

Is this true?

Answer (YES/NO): NO